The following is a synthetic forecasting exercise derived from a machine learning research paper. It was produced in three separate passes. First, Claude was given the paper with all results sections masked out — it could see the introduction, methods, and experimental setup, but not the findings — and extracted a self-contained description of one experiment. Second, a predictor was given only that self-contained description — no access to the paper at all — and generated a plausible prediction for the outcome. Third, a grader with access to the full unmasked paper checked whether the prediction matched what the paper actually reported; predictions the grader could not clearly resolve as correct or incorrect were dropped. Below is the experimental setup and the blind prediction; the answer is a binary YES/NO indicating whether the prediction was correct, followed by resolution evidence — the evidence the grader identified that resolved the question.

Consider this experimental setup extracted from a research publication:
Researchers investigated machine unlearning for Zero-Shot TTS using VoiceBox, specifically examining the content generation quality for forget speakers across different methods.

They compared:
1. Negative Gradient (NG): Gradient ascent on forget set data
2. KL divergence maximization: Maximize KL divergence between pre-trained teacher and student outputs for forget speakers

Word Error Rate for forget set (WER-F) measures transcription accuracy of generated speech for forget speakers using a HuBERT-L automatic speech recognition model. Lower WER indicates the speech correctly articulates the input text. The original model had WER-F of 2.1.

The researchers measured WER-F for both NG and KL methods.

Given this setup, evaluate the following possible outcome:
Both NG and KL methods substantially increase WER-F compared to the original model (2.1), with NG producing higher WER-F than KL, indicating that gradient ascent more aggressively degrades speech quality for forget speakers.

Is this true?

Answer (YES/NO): NO